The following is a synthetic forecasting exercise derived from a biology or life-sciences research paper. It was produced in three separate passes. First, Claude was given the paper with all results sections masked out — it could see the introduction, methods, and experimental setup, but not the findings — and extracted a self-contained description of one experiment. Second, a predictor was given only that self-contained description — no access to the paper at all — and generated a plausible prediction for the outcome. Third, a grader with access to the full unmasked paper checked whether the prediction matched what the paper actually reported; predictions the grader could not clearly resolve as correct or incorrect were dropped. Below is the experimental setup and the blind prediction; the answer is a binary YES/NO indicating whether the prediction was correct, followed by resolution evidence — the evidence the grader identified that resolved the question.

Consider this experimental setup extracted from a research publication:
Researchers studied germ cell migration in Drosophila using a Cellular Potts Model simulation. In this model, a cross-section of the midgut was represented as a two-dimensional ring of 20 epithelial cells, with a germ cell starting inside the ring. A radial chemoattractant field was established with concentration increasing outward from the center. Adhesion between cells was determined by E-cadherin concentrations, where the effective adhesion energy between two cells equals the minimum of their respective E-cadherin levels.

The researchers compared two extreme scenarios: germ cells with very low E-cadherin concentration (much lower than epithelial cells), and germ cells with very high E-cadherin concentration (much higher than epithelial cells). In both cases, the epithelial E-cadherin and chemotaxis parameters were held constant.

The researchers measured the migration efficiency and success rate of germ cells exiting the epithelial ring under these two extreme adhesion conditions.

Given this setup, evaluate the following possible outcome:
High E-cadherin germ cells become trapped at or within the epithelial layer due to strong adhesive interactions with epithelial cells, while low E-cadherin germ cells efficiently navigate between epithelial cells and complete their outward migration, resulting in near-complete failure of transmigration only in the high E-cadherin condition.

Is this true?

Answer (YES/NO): NO